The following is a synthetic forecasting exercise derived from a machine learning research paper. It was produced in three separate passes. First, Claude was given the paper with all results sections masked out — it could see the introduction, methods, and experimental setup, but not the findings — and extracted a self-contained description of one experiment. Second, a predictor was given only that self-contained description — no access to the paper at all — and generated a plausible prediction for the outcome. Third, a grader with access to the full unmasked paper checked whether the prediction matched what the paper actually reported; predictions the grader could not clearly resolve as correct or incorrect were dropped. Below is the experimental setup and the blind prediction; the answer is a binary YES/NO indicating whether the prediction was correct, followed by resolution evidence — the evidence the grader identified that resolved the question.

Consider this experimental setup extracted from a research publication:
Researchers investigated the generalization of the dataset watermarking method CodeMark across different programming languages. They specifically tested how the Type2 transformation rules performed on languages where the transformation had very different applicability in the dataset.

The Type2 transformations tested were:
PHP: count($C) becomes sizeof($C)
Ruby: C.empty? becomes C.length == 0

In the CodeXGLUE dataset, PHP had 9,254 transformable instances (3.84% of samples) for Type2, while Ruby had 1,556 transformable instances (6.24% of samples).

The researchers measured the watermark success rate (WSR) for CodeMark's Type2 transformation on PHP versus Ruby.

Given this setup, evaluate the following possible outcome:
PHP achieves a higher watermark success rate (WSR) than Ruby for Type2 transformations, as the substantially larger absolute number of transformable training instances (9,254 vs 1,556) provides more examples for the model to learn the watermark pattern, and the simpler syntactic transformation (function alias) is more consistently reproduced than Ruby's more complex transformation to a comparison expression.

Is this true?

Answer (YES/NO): NO